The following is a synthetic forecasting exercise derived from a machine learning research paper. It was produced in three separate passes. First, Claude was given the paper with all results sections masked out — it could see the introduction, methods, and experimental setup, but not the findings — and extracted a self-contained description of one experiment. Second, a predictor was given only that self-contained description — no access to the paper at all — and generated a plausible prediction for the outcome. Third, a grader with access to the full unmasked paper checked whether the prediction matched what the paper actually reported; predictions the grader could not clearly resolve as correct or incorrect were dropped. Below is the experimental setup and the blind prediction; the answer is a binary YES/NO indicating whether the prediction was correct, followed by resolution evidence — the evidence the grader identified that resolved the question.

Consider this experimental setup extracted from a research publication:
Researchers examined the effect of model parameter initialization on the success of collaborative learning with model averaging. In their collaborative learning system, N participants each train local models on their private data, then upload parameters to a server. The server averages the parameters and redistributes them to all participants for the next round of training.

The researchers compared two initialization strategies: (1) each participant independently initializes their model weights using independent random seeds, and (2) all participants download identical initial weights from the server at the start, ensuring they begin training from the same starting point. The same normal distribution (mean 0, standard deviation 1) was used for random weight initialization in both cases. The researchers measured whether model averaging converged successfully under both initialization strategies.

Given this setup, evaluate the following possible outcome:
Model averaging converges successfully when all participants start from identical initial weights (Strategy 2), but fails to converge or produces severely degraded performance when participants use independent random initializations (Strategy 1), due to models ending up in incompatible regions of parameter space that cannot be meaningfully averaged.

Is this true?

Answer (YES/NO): YES